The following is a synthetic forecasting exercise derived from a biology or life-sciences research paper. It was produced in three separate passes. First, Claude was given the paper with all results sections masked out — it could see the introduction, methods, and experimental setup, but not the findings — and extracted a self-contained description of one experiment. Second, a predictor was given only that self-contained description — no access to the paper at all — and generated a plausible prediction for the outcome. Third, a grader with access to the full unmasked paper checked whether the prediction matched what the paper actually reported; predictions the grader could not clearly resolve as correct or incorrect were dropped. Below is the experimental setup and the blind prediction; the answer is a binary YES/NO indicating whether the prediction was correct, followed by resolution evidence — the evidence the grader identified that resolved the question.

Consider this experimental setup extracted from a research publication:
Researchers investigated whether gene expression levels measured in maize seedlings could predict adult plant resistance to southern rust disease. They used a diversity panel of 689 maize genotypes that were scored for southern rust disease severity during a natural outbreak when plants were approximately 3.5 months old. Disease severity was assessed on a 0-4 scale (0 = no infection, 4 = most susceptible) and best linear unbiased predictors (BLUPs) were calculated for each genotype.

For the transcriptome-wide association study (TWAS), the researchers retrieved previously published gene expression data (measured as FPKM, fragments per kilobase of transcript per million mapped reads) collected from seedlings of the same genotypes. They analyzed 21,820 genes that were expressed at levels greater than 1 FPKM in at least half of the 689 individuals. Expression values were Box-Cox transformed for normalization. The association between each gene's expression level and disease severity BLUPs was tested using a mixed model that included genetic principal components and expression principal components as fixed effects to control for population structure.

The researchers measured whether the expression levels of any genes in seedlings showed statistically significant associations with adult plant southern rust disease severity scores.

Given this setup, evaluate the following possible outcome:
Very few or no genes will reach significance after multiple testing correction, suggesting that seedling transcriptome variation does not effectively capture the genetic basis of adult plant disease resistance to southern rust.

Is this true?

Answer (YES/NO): YES